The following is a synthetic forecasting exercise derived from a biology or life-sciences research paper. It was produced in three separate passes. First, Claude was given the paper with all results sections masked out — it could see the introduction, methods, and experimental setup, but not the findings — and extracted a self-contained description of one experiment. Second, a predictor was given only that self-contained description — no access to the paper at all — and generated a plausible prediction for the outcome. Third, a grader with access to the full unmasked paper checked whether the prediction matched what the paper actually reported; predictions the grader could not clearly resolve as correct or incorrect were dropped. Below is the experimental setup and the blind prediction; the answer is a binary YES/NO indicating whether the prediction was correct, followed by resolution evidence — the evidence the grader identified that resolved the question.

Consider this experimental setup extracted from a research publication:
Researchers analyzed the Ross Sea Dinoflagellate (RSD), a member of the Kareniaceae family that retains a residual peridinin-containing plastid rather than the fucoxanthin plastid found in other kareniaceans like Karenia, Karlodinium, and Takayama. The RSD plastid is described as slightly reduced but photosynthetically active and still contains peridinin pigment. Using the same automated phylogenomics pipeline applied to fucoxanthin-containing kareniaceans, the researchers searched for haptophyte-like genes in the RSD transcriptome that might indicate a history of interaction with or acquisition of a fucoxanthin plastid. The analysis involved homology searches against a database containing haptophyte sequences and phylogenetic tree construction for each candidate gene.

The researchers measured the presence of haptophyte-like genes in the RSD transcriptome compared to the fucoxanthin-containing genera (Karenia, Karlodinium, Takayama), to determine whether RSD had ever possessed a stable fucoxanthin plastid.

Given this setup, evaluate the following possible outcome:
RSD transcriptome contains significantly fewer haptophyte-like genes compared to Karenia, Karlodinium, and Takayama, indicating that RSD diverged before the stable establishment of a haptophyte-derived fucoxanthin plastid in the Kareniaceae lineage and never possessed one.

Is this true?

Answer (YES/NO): YES